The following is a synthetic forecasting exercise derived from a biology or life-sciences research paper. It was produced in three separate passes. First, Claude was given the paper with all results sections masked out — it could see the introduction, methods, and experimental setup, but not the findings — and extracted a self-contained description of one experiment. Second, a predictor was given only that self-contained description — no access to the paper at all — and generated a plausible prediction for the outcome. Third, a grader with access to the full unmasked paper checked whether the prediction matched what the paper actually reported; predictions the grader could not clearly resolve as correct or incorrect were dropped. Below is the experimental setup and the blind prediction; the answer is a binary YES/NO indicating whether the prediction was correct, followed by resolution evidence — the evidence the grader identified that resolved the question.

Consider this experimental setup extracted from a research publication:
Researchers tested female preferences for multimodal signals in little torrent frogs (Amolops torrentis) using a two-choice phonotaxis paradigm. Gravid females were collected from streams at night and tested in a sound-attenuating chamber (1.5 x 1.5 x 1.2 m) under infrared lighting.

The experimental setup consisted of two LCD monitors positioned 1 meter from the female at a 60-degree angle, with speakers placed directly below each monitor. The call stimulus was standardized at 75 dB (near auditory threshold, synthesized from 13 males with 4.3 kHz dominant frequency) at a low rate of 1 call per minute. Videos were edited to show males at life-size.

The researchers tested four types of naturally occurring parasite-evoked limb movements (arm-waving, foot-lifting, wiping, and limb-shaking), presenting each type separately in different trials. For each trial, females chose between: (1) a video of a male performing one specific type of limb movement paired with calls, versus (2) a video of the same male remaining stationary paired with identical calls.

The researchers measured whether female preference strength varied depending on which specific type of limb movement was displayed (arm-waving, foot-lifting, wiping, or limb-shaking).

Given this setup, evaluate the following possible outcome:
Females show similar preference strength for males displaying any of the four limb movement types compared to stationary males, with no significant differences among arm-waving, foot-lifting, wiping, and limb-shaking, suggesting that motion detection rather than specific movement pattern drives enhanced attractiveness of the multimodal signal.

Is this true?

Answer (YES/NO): NO